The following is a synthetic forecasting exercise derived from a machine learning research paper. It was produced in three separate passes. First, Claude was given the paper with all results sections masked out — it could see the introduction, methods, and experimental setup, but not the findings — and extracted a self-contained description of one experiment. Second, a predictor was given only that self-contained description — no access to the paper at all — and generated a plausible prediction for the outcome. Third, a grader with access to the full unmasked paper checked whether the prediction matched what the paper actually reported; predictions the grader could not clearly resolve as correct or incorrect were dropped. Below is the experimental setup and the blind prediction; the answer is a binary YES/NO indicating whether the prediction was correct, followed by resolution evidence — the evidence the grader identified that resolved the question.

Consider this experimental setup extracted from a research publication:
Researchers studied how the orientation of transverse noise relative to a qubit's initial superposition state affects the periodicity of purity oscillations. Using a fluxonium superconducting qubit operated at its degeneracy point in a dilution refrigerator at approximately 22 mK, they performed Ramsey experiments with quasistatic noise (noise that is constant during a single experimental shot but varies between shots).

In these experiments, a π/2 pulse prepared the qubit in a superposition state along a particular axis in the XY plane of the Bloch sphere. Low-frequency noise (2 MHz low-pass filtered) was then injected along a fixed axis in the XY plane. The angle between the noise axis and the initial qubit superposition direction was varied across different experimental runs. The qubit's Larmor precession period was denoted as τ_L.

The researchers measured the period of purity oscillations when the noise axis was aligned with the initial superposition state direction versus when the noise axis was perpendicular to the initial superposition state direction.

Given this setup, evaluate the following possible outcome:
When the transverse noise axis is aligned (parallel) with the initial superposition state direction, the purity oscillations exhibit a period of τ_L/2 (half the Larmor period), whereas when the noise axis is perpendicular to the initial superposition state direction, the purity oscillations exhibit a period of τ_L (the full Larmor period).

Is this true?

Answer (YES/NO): NO